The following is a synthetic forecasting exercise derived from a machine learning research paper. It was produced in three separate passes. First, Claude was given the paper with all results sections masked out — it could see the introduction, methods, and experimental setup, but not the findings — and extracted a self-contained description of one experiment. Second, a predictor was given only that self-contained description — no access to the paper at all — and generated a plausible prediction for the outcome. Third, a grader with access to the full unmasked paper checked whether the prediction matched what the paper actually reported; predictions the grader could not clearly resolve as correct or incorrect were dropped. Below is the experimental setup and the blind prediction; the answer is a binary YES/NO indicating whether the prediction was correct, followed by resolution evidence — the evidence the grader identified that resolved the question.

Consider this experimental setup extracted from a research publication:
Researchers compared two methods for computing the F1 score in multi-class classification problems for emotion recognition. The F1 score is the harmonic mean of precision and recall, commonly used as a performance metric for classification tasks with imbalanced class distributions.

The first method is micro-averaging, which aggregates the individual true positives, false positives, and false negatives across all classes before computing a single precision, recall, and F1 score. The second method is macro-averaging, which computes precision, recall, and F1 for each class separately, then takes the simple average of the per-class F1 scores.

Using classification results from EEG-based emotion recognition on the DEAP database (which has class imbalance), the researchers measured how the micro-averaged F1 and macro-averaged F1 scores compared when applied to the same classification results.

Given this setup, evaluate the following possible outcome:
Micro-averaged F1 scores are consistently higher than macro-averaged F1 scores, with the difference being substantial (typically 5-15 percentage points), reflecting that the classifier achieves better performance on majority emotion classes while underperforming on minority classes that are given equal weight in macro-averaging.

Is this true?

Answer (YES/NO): NO